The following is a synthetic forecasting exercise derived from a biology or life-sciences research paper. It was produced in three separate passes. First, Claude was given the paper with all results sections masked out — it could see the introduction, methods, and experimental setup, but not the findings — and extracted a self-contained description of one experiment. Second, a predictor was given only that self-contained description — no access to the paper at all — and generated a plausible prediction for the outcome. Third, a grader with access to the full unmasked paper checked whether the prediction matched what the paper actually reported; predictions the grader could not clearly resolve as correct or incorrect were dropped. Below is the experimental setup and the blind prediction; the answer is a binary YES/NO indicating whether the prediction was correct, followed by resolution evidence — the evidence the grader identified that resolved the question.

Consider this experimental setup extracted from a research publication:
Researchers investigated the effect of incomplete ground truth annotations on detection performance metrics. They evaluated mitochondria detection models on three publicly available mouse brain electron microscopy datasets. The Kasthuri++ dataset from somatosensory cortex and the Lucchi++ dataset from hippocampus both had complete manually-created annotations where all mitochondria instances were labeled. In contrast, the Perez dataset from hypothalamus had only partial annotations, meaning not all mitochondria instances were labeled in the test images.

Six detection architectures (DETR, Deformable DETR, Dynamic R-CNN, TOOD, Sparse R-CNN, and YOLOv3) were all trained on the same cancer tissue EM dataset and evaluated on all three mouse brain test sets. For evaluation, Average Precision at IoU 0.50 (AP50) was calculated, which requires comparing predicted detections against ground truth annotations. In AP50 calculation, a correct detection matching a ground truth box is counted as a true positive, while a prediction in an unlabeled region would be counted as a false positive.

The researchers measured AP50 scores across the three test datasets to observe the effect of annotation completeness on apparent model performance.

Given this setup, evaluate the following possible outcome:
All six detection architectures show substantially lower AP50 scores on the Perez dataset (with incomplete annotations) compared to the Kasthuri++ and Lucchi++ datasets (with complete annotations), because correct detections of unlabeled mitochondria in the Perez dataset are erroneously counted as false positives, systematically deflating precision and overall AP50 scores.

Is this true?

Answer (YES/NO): YES